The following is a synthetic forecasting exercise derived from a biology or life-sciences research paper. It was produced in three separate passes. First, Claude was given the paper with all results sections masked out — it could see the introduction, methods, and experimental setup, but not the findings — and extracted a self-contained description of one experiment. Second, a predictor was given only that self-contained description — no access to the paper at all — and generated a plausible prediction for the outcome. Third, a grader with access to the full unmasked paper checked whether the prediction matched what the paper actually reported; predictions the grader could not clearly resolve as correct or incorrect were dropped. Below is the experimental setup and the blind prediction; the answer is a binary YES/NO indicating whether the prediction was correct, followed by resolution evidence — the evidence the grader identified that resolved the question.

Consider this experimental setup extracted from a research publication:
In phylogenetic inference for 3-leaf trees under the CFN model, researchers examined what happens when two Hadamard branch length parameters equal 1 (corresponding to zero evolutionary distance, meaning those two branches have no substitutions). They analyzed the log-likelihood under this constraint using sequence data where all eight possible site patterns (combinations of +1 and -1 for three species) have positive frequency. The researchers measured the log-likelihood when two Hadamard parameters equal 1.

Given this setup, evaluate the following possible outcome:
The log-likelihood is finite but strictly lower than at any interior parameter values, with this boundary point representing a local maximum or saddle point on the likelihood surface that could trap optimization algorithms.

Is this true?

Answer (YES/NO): NO